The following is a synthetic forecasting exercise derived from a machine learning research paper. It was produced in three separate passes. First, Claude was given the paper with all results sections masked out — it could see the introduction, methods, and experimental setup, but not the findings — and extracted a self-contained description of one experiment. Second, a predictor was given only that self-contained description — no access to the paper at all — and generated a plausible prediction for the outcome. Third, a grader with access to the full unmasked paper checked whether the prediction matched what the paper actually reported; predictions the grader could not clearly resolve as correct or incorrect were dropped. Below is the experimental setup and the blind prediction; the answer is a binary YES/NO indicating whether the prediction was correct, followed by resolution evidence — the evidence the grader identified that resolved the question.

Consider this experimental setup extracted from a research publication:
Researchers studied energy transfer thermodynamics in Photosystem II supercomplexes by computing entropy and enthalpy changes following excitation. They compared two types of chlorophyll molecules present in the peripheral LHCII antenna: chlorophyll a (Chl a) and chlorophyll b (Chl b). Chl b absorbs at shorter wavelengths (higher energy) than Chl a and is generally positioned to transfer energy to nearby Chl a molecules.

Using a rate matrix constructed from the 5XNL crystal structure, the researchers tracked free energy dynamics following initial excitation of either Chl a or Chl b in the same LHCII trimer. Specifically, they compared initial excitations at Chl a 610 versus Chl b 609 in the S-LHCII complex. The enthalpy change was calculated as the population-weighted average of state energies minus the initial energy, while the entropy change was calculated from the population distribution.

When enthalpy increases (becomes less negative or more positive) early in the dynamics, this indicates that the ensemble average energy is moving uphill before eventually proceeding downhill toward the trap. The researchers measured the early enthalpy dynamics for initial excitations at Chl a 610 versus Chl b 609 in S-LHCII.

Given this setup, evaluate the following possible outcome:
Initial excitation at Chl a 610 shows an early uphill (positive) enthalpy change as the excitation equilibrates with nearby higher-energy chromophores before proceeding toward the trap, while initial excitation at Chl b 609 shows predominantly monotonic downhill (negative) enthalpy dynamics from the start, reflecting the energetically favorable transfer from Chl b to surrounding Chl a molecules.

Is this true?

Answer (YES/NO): YES